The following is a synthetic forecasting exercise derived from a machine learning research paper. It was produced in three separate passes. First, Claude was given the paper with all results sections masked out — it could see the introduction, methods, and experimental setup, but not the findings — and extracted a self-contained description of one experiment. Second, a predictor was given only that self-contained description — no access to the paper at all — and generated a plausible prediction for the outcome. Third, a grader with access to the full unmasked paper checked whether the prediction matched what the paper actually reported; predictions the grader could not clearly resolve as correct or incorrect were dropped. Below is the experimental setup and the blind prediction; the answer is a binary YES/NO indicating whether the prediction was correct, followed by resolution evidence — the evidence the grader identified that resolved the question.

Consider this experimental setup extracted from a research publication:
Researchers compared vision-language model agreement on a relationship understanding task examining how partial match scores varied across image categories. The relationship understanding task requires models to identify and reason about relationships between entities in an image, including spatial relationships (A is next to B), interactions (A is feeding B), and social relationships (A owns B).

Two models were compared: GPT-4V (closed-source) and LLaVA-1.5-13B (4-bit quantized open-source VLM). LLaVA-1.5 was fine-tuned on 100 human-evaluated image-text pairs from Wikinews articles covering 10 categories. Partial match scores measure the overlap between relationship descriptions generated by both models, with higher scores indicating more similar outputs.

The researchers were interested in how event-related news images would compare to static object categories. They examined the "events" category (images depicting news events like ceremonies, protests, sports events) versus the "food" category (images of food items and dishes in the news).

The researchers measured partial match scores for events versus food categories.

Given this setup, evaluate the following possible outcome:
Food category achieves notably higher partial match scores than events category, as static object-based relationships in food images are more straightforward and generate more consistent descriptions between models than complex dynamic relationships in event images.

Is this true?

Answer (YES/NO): NO